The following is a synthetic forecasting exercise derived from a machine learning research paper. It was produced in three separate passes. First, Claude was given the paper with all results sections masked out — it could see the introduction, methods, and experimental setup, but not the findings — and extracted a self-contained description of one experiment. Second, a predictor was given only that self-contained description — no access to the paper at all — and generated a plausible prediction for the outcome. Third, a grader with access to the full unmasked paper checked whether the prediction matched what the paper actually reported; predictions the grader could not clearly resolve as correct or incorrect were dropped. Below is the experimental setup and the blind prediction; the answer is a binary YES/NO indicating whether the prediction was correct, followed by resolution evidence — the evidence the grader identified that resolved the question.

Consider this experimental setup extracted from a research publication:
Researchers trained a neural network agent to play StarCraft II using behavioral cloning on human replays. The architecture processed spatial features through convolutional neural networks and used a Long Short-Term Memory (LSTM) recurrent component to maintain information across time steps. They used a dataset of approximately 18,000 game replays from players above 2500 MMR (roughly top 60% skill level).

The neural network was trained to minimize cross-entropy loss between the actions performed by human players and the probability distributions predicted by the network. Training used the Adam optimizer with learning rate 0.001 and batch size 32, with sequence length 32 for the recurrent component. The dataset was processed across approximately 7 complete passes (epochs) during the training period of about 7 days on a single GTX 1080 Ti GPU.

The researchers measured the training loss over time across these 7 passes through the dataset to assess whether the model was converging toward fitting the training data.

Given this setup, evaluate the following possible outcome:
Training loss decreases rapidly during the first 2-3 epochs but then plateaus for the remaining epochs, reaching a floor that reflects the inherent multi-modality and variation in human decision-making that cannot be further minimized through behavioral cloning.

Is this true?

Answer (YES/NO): NO